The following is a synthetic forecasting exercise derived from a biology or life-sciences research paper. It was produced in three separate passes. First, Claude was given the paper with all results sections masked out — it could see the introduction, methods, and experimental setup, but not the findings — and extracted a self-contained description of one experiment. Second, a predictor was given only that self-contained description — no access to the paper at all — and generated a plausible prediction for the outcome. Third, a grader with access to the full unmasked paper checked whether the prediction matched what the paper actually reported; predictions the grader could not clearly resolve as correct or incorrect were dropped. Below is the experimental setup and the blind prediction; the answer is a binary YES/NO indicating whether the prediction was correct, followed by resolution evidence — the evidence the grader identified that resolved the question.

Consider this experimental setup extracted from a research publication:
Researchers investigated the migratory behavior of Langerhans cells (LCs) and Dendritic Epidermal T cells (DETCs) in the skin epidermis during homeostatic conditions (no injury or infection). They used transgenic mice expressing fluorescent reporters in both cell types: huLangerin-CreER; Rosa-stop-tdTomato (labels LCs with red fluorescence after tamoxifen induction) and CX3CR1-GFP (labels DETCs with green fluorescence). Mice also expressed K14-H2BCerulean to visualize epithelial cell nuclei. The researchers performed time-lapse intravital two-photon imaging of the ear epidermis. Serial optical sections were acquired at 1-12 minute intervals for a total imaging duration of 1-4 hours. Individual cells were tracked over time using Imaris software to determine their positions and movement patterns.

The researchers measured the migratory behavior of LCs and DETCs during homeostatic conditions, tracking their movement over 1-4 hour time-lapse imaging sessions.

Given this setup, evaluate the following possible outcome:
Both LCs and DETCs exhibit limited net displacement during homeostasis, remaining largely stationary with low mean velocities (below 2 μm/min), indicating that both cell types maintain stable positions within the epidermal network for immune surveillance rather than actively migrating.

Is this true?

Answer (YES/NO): YES